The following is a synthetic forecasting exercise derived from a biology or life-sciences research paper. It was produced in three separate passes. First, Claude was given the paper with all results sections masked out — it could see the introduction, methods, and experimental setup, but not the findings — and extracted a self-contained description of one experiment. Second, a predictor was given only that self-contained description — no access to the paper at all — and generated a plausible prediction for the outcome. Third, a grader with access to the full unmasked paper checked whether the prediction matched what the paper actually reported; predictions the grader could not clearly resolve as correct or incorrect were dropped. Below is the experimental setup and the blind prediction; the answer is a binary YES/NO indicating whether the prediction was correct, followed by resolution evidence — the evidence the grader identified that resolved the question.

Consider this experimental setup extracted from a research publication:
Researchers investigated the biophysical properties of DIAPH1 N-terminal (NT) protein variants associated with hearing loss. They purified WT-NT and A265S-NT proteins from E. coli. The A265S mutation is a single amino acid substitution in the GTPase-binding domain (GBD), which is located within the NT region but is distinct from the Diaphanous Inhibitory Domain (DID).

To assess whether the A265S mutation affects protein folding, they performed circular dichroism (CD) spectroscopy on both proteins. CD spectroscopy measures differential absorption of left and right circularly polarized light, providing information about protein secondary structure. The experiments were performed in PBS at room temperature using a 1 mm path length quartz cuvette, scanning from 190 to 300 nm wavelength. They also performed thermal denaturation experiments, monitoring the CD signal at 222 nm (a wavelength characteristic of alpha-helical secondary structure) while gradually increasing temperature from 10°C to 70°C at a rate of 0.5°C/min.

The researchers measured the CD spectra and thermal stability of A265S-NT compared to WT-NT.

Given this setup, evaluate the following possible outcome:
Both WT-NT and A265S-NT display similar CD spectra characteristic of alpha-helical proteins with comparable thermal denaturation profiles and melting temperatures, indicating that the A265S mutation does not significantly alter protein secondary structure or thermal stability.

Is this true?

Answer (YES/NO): YES